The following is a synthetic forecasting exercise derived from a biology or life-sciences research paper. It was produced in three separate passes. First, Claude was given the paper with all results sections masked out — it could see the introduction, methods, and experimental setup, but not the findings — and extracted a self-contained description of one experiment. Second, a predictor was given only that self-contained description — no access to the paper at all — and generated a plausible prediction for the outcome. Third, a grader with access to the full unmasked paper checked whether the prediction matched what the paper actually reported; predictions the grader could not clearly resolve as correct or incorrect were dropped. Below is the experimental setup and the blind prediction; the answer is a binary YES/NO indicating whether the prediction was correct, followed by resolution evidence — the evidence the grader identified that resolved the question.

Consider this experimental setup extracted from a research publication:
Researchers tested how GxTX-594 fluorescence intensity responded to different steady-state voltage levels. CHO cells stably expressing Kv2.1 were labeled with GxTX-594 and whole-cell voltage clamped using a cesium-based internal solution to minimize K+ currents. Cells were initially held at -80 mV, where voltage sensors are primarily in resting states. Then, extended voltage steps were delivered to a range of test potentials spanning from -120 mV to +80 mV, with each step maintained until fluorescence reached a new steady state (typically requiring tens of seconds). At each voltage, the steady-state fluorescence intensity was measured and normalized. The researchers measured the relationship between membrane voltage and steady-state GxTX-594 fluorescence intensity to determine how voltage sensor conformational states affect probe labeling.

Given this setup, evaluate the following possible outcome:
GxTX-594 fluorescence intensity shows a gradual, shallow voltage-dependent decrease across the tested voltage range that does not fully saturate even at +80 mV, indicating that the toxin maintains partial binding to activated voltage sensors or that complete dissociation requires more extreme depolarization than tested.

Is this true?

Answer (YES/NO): NO